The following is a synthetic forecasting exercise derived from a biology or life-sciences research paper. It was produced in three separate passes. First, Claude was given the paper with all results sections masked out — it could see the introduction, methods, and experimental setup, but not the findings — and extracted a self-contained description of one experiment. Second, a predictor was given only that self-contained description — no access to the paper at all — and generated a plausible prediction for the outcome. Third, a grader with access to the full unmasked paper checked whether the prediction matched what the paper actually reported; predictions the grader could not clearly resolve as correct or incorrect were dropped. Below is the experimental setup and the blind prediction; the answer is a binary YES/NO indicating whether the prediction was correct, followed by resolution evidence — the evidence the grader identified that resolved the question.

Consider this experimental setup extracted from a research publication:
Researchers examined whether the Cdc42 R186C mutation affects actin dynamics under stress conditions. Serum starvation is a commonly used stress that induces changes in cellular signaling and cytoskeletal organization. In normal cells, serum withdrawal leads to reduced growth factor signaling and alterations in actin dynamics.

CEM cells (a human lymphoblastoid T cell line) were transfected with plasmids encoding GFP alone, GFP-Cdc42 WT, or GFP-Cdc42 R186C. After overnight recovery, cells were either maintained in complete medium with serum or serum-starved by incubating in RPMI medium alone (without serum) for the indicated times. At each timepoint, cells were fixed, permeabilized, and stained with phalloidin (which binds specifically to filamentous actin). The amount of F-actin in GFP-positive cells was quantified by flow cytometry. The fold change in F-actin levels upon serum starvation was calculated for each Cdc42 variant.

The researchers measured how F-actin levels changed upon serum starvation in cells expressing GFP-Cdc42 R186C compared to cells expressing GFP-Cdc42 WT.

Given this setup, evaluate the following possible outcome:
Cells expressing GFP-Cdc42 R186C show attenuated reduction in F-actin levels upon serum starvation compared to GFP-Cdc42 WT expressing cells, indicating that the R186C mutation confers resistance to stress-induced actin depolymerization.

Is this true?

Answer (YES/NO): NO